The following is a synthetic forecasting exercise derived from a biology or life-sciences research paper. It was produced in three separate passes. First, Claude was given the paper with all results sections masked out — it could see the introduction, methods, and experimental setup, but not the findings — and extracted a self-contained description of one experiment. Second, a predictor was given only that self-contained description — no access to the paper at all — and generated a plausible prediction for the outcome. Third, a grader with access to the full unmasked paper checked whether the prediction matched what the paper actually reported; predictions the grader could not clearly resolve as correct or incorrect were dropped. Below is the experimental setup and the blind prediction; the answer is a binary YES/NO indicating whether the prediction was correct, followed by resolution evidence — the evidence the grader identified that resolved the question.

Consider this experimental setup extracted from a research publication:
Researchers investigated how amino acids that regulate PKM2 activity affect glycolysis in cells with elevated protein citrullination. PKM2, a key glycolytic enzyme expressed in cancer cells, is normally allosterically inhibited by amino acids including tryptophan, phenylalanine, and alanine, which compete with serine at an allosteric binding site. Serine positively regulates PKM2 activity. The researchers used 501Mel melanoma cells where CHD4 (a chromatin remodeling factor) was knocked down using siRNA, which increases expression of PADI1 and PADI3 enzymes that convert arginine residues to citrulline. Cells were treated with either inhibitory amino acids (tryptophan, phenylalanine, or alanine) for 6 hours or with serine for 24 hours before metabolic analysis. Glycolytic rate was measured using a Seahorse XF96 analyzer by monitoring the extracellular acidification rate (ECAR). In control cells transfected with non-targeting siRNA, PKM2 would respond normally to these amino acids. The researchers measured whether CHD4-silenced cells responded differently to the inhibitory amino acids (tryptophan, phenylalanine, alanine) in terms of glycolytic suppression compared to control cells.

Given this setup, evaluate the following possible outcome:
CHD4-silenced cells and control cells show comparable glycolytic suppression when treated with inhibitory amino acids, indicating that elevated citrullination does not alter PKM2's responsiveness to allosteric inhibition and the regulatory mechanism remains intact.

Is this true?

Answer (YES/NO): NO